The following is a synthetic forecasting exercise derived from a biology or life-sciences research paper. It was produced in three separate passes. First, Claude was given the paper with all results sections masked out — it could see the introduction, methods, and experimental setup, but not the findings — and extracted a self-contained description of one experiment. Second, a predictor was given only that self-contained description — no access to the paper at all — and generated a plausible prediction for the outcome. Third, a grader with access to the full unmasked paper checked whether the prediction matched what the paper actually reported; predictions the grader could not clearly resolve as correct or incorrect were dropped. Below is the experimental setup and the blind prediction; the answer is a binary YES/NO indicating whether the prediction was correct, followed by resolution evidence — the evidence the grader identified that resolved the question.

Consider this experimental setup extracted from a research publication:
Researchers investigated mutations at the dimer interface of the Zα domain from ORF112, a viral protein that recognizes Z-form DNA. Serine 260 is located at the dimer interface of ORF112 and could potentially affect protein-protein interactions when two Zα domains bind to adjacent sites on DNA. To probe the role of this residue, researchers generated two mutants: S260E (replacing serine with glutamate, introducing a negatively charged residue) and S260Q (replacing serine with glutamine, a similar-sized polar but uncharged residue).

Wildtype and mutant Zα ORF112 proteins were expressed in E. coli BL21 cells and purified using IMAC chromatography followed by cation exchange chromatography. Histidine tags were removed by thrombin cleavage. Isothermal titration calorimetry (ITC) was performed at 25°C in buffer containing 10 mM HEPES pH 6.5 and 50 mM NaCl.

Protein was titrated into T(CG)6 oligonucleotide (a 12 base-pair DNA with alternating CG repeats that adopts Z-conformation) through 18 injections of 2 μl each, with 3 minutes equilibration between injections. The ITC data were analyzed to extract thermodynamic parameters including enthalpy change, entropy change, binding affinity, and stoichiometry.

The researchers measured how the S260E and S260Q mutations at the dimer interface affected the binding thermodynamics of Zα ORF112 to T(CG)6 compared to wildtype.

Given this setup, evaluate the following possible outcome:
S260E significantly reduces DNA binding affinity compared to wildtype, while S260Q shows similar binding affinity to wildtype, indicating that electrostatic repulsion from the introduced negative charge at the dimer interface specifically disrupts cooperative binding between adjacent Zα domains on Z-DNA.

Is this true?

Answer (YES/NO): YES